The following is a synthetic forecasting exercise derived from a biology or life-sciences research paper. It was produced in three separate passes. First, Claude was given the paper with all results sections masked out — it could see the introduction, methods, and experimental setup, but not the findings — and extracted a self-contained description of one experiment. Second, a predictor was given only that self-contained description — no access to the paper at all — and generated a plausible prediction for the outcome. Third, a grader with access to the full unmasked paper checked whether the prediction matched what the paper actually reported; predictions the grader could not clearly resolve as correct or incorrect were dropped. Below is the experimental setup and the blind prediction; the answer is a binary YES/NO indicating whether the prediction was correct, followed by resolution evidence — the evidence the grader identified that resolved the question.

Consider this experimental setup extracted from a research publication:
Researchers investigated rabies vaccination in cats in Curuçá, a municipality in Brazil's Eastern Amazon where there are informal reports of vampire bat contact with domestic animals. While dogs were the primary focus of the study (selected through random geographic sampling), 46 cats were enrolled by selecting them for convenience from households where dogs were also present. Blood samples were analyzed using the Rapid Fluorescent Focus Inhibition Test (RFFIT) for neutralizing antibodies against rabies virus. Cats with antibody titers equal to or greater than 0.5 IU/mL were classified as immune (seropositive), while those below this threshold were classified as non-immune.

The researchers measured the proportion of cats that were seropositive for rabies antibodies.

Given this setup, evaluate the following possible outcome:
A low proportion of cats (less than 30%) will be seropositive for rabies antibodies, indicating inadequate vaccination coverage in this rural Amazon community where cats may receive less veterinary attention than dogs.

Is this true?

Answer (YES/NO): NO